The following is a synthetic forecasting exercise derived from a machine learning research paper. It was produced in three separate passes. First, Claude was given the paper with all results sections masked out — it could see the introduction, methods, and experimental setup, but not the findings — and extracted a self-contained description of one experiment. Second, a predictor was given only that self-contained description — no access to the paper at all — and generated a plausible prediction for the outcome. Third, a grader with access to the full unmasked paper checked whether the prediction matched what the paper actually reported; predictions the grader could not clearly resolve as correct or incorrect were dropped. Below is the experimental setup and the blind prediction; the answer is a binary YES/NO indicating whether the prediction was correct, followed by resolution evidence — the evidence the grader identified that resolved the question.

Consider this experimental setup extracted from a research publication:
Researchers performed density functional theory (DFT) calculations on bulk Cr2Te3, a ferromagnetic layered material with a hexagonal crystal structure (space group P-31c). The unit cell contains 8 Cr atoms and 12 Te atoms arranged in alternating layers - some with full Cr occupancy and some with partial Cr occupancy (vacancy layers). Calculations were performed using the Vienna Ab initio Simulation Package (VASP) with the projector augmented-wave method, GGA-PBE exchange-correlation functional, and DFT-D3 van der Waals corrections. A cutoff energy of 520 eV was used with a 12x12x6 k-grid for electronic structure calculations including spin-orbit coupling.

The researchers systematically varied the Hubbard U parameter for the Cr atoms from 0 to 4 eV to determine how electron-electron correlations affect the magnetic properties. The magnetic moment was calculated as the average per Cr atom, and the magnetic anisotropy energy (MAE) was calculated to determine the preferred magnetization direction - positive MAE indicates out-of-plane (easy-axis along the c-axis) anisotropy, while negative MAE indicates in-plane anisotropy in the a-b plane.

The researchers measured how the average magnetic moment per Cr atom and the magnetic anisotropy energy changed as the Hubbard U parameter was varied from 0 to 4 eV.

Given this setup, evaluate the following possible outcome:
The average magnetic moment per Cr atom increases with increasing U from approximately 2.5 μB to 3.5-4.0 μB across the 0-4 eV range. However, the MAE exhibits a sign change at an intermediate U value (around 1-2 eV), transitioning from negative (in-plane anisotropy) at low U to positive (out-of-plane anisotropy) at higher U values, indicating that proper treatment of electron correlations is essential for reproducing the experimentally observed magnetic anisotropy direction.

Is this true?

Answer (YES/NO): NO